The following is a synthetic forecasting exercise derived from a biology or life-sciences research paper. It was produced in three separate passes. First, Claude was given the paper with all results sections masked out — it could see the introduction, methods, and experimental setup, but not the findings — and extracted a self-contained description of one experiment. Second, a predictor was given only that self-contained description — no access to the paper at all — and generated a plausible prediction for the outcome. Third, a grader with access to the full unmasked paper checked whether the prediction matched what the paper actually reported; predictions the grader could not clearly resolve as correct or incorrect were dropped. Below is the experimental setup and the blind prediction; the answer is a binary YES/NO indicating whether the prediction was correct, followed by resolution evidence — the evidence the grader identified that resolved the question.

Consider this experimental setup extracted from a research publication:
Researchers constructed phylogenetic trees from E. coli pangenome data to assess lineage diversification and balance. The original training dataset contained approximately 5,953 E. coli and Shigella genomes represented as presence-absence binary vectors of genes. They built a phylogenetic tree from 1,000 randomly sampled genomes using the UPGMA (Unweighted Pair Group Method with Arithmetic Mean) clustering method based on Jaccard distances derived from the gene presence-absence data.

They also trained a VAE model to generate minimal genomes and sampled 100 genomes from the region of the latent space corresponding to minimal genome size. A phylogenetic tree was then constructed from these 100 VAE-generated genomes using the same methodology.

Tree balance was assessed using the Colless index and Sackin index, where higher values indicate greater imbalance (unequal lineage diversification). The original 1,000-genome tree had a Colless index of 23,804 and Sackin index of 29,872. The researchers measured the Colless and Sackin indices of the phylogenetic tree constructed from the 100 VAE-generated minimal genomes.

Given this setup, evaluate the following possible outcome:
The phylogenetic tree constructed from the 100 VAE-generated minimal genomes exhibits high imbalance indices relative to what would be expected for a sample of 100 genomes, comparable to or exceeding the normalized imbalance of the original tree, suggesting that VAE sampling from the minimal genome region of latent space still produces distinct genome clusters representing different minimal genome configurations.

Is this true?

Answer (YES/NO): NO